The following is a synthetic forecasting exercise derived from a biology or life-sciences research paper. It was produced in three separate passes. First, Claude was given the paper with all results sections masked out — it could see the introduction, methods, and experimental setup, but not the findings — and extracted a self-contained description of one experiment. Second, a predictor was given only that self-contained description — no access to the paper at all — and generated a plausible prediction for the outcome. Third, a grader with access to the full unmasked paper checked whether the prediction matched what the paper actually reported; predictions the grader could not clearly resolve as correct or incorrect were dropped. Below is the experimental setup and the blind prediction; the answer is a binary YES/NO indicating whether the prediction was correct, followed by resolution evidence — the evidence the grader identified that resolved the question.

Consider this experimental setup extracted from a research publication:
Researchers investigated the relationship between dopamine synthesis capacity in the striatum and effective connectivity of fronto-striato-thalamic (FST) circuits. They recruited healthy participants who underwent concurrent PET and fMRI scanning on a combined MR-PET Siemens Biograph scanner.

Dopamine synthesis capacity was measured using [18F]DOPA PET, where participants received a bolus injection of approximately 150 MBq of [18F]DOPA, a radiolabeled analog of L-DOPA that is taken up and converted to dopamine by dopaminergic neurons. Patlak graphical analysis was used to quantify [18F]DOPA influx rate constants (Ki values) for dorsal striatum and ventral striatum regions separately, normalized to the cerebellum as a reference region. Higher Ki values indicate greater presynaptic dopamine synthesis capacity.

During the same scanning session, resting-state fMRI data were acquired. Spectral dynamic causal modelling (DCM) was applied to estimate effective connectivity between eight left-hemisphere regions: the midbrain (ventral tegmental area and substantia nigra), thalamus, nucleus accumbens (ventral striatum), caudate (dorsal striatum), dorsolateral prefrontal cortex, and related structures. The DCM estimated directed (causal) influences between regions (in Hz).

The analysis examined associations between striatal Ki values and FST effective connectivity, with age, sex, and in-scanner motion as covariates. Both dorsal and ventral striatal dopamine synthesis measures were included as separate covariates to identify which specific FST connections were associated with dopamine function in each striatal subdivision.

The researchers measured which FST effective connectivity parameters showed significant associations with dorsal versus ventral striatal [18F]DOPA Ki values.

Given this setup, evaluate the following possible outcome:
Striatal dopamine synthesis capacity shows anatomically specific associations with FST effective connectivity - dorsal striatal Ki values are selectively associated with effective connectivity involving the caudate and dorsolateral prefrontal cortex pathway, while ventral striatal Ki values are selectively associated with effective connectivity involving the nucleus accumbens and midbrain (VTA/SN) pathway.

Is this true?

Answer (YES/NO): NO